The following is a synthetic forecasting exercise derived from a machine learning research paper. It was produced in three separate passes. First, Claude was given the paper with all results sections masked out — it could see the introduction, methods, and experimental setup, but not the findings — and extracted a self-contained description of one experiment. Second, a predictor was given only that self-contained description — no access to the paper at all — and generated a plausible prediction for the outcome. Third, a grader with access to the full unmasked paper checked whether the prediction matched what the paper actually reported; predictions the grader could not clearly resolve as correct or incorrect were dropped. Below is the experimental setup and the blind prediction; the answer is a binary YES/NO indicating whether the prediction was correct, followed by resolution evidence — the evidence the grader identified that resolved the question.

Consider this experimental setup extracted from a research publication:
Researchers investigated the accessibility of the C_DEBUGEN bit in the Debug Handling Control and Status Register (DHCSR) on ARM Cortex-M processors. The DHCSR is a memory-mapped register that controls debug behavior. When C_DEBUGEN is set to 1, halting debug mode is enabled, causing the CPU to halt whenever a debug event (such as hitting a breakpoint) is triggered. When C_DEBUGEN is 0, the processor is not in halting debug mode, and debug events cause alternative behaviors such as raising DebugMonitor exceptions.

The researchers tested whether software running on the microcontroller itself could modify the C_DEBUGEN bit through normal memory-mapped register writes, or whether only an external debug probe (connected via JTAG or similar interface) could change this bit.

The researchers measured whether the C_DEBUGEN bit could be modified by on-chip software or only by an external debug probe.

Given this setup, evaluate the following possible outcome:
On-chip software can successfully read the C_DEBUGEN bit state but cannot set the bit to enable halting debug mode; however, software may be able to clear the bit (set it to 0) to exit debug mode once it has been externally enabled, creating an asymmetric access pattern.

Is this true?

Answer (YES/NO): NO